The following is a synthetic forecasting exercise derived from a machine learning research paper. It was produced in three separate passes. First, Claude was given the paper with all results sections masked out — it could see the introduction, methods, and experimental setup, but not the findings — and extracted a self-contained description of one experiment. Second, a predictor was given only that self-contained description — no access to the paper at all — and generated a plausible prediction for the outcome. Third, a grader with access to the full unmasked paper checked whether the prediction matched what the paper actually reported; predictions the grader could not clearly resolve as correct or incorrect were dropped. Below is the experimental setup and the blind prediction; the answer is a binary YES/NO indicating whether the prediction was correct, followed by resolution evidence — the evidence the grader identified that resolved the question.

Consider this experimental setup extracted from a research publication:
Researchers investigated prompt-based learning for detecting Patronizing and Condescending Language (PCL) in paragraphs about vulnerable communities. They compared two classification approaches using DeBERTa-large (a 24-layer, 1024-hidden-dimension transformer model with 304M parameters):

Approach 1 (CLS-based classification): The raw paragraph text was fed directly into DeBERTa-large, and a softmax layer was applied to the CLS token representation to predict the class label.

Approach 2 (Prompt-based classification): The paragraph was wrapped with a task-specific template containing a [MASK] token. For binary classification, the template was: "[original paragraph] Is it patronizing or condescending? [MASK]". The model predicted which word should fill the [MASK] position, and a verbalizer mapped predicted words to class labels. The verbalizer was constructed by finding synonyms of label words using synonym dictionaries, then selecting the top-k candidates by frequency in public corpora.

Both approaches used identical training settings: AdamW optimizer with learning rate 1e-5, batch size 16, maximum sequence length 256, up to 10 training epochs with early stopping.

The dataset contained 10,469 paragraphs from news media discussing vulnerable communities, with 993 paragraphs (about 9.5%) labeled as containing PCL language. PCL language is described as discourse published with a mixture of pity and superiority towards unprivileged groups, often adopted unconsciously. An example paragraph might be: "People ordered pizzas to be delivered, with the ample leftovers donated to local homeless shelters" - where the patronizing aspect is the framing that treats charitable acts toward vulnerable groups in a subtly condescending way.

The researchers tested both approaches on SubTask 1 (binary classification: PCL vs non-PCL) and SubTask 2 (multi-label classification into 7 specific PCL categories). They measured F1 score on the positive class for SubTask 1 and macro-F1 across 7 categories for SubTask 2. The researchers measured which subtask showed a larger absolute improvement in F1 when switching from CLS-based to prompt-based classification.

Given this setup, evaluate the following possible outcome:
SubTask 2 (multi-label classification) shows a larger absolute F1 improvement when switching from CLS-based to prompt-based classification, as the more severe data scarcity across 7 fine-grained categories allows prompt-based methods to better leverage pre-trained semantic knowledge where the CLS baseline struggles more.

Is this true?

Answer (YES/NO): YES